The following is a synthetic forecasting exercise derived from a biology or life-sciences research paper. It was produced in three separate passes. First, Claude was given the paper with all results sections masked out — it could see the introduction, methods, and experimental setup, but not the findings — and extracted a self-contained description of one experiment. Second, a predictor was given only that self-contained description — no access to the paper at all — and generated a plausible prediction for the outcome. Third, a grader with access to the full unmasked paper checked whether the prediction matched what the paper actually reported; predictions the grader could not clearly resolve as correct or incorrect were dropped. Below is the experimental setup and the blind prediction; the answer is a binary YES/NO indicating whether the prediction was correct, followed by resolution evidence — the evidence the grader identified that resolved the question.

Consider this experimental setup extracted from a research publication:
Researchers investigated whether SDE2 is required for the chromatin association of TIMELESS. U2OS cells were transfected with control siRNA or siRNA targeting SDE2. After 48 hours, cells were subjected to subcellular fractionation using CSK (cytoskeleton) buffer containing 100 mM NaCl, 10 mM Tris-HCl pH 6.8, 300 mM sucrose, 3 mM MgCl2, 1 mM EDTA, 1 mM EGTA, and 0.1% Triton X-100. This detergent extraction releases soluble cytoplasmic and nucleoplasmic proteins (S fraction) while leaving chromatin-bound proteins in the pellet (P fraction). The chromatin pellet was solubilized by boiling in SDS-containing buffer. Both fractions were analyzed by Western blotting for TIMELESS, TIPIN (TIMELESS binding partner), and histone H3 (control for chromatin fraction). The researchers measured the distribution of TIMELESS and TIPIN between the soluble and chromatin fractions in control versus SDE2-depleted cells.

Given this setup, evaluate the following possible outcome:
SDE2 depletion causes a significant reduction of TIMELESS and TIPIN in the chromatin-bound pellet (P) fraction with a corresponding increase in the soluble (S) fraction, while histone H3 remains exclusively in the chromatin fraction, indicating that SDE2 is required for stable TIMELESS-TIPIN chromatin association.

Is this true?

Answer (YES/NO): NO